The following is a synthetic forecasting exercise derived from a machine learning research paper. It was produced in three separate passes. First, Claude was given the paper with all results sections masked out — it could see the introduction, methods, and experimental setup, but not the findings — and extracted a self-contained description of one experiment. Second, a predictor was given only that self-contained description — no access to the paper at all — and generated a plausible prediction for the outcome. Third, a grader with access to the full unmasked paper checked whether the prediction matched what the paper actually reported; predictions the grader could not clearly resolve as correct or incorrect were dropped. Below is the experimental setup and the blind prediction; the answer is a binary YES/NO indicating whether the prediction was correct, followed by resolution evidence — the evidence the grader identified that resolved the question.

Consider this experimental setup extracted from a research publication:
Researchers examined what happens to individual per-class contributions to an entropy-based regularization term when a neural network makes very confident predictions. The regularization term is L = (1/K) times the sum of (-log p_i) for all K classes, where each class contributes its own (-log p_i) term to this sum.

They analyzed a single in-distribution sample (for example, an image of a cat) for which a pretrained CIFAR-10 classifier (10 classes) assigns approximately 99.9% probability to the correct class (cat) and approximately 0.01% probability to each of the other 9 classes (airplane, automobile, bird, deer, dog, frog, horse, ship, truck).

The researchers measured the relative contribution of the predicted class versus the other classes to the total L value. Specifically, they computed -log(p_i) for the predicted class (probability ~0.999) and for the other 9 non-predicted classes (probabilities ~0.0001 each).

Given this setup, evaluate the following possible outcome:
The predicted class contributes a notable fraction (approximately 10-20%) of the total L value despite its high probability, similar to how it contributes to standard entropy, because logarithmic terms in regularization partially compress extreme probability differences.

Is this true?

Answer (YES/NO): NO